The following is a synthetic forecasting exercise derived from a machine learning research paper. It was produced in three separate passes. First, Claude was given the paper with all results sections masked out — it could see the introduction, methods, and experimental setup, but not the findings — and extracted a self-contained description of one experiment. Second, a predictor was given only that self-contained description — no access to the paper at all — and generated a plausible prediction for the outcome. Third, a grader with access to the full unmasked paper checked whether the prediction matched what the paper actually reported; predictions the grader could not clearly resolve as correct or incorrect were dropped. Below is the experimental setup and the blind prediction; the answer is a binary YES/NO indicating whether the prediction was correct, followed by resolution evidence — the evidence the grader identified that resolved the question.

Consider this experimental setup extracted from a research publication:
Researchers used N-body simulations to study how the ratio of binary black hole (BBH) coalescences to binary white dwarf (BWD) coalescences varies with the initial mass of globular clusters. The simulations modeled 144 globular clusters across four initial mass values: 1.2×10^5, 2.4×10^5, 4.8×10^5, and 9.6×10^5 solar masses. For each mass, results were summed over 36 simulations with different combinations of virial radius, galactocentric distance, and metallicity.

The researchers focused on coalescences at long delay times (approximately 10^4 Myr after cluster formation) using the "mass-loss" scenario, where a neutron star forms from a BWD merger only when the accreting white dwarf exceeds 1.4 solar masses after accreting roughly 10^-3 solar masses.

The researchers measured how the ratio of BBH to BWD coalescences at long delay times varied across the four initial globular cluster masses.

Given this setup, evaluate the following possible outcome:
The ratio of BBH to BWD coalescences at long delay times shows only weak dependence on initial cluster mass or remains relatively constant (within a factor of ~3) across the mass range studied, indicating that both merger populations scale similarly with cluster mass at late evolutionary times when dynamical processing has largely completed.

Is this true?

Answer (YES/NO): NO